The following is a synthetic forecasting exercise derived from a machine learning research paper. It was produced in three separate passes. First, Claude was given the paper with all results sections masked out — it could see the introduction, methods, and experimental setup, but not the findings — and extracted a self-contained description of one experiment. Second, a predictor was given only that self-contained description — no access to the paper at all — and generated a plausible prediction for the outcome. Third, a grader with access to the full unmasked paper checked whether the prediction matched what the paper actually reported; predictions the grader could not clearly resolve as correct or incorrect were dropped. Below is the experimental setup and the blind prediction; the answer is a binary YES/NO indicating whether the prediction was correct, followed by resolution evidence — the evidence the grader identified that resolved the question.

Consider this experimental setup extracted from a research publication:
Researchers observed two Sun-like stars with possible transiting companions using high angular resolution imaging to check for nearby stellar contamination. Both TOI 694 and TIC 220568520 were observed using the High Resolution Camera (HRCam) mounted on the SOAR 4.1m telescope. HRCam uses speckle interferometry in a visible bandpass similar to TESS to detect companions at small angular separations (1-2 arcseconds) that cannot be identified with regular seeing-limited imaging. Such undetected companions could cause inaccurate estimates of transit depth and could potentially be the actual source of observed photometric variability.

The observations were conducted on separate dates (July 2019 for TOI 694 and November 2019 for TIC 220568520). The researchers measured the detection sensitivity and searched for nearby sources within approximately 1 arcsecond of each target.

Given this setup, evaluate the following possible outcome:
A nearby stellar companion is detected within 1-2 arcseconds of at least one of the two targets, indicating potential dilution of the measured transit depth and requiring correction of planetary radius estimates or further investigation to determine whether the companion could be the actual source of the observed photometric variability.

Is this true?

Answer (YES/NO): NO